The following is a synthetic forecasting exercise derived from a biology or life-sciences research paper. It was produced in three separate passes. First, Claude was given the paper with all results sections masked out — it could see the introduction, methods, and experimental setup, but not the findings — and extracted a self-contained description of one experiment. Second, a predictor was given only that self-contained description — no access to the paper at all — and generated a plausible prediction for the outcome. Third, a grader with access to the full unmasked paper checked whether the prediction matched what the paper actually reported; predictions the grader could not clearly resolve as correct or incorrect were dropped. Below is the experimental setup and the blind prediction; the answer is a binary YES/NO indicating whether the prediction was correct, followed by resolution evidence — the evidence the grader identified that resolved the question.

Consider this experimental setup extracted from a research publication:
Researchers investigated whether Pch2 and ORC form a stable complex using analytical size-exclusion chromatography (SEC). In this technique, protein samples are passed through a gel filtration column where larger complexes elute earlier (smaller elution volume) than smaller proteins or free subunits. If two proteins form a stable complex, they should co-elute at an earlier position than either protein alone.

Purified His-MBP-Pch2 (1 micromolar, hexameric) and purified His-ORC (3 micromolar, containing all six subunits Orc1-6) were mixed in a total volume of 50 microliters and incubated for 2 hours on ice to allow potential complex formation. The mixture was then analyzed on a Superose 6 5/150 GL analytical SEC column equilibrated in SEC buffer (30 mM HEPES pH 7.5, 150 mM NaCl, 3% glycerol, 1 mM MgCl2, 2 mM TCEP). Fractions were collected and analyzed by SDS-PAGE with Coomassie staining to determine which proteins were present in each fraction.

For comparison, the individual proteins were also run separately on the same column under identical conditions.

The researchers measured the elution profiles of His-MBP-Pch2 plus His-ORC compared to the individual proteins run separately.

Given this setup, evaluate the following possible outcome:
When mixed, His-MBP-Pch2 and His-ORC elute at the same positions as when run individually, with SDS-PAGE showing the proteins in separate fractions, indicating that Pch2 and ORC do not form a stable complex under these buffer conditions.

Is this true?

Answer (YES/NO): NO